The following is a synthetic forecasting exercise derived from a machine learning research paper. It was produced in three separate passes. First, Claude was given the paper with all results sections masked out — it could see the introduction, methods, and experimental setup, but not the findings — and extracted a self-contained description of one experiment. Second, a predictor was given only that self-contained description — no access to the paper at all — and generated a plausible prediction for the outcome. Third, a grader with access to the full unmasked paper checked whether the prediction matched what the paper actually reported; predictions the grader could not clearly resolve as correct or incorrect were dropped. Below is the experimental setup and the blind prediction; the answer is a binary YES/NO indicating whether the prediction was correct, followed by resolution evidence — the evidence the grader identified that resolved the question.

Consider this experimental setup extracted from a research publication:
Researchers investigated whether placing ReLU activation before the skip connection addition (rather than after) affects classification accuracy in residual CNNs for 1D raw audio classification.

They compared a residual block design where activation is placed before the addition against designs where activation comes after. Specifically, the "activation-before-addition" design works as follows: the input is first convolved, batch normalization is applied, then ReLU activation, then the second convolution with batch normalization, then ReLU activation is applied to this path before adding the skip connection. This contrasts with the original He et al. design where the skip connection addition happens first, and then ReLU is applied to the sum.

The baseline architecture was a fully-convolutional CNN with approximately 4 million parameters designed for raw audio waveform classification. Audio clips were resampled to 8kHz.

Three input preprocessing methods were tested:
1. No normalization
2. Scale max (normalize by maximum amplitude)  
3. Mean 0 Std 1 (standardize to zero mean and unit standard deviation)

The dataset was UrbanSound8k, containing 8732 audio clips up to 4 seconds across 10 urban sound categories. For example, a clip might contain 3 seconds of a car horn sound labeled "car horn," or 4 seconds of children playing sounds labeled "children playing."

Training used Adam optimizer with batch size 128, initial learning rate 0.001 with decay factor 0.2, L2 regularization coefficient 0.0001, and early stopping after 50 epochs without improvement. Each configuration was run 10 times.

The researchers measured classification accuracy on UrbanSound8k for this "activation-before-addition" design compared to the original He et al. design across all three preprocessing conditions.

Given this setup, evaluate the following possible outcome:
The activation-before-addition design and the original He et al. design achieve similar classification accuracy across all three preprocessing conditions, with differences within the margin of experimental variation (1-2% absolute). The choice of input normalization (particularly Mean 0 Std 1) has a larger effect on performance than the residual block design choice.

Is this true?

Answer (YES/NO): NO